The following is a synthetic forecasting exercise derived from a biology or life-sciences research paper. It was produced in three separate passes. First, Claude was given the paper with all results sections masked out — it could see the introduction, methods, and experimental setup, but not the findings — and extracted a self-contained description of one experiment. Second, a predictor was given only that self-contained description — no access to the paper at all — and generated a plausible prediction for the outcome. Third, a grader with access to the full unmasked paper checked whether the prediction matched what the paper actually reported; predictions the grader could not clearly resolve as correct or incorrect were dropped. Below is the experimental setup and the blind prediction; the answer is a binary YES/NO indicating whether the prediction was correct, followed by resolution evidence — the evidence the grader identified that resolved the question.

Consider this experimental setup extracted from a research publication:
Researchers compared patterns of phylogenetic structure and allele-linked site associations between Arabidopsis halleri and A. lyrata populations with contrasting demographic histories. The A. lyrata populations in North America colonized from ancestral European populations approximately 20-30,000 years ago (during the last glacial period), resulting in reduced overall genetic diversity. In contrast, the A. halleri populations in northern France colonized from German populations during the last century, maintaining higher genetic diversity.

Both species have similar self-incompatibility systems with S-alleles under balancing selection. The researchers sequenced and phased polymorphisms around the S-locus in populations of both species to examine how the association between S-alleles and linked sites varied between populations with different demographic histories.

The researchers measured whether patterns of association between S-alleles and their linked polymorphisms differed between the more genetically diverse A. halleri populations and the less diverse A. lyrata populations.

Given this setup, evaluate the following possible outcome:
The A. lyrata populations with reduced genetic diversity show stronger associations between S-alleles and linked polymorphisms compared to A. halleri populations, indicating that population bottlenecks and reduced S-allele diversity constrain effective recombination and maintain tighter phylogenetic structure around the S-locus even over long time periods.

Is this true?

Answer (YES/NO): NO